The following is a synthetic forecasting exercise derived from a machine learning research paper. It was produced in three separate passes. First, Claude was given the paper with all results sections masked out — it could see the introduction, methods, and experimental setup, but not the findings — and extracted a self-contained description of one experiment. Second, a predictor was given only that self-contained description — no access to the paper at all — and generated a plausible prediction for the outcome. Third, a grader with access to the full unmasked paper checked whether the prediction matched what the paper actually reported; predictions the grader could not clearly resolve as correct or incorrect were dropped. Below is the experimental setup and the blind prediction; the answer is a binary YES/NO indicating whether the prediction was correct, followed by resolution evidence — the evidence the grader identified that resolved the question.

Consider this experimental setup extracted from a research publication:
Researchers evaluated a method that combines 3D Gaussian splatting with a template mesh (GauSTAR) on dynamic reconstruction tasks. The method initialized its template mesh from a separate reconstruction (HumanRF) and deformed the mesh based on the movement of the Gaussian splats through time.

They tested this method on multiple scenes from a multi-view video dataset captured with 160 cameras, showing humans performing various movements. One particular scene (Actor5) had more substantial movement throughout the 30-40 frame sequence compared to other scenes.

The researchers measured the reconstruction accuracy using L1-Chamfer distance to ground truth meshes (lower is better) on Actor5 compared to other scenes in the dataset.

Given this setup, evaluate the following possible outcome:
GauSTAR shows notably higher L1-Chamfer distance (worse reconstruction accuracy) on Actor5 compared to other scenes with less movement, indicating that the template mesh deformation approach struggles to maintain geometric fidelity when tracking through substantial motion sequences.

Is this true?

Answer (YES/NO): YES